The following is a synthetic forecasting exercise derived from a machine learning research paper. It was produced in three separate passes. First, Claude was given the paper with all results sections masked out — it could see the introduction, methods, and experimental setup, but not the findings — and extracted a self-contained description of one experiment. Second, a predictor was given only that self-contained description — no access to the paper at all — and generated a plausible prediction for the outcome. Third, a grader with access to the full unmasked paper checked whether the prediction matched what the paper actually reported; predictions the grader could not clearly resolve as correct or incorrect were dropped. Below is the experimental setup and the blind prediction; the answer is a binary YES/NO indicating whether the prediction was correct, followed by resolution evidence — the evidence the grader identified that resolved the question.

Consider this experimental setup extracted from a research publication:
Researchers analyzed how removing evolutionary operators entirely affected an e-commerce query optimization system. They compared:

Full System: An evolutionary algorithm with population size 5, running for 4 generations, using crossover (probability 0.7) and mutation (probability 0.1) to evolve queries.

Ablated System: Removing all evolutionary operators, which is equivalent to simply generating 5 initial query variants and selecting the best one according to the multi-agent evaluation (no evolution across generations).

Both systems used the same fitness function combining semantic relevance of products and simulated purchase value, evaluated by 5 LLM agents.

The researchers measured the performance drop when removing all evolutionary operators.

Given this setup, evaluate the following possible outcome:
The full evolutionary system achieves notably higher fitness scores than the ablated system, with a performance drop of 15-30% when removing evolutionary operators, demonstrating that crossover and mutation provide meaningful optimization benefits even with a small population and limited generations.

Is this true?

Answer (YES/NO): NO